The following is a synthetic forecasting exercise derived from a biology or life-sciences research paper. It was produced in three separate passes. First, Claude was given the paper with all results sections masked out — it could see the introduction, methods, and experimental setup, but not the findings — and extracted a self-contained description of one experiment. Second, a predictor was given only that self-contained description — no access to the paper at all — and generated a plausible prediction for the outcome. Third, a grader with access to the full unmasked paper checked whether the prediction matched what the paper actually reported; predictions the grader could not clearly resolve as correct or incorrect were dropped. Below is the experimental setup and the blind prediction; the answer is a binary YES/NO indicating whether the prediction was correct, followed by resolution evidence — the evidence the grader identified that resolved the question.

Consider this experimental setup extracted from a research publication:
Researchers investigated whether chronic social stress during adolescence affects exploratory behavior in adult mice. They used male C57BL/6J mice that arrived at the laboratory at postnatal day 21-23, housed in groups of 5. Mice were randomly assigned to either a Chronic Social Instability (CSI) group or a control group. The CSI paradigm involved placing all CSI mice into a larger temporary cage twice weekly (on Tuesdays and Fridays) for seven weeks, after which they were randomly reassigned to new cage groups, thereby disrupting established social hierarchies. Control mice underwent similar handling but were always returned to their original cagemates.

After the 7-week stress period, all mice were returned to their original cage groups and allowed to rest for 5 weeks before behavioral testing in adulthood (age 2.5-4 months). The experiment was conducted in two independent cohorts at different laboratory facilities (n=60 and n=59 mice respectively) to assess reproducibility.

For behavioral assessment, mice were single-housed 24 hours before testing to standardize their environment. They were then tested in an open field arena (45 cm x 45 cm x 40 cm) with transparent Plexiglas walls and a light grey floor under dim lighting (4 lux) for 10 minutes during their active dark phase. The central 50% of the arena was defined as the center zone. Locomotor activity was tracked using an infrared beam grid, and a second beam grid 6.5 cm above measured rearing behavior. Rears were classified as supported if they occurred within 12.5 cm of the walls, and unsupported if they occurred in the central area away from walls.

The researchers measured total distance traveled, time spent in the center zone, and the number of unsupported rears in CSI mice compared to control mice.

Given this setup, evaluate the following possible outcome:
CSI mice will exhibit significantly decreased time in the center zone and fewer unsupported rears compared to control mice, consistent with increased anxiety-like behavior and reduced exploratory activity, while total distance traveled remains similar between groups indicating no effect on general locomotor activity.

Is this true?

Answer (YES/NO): NO